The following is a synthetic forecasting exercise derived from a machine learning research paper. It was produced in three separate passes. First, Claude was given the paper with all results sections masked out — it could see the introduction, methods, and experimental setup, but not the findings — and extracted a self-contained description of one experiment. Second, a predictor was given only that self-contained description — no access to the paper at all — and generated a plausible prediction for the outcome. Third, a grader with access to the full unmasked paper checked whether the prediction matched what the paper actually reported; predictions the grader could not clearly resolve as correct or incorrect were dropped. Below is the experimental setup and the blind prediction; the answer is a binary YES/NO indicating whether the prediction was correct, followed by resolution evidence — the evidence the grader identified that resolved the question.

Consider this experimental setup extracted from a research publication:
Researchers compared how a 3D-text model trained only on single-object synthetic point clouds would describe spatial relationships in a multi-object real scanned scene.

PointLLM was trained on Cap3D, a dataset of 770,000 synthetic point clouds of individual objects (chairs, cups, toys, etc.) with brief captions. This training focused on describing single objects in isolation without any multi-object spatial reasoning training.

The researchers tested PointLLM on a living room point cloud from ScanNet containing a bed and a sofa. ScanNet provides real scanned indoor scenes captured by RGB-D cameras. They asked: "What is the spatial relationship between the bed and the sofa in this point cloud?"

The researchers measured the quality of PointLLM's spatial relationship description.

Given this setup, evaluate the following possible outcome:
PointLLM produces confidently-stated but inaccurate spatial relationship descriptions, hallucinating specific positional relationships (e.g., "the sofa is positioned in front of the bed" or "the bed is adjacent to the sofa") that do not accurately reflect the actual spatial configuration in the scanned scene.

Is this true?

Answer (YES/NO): NO